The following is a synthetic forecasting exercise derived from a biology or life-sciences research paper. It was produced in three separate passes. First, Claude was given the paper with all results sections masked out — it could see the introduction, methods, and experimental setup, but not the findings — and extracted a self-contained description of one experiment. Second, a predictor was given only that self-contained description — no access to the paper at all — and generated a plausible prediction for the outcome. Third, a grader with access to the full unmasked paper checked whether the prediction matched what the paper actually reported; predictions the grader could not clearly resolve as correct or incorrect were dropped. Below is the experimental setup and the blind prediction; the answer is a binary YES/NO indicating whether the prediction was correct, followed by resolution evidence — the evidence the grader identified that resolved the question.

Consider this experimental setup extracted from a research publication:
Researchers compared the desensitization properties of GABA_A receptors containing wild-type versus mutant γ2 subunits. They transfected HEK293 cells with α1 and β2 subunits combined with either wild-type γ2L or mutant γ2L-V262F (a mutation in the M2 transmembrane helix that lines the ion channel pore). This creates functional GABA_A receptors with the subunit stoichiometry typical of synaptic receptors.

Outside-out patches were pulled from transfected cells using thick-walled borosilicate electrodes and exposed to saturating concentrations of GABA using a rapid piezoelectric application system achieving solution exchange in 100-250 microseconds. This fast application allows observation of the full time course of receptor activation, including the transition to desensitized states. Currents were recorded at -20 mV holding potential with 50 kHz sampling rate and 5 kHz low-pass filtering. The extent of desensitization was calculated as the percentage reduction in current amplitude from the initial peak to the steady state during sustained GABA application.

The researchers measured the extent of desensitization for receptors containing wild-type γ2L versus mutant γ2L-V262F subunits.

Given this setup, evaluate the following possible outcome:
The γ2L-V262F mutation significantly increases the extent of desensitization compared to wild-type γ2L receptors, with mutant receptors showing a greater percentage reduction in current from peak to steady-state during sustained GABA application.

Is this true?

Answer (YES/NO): YES